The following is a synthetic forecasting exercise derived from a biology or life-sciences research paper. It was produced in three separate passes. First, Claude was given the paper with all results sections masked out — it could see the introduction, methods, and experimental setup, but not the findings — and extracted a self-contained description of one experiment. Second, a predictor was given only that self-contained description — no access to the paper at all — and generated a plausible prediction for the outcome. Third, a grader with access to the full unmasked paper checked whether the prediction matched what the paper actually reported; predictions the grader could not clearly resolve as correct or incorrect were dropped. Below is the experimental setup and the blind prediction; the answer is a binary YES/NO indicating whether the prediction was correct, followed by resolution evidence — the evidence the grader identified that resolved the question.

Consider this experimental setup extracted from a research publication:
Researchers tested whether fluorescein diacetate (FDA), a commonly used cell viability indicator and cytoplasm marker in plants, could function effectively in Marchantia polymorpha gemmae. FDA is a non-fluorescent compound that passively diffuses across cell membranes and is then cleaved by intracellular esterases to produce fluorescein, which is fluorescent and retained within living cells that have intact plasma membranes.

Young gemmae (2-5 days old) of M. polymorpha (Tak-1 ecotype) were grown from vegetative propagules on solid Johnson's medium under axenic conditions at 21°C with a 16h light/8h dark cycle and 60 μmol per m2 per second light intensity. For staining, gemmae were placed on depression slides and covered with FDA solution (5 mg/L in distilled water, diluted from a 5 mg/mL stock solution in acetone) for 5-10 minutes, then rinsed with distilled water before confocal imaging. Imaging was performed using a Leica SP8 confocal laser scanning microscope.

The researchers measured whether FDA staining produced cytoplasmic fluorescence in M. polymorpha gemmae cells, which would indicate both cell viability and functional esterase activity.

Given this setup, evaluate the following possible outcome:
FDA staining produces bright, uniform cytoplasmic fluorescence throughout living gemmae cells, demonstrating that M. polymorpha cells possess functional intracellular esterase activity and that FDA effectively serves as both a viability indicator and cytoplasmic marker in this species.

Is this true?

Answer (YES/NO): YES